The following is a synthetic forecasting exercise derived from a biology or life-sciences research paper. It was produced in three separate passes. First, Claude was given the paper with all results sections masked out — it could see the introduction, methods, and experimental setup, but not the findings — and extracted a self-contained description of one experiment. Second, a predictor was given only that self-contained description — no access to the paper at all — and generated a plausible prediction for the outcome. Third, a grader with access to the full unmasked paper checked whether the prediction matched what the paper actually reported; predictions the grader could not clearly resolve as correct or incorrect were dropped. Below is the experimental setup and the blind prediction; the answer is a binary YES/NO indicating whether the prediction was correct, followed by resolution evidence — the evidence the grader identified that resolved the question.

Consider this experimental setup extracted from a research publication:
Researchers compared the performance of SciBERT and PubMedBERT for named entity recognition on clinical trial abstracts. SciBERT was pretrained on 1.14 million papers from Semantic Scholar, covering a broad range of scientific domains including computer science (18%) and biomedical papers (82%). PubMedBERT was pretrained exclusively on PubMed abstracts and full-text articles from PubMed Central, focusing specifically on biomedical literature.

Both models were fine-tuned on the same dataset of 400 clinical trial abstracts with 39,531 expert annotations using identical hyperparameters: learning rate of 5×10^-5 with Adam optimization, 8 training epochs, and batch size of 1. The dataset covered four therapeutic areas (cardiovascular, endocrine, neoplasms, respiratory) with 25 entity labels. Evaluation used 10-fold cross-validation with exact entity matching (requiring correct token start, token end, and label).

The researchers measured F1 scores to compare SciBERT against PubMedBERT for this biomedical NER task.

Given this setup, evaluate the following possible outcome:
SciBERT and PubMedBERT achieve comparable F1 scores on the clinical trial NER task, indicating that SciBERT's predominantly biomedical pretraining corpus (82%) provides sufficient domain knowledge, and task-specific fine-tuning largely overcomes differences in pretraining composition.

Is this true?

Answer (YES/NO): NO